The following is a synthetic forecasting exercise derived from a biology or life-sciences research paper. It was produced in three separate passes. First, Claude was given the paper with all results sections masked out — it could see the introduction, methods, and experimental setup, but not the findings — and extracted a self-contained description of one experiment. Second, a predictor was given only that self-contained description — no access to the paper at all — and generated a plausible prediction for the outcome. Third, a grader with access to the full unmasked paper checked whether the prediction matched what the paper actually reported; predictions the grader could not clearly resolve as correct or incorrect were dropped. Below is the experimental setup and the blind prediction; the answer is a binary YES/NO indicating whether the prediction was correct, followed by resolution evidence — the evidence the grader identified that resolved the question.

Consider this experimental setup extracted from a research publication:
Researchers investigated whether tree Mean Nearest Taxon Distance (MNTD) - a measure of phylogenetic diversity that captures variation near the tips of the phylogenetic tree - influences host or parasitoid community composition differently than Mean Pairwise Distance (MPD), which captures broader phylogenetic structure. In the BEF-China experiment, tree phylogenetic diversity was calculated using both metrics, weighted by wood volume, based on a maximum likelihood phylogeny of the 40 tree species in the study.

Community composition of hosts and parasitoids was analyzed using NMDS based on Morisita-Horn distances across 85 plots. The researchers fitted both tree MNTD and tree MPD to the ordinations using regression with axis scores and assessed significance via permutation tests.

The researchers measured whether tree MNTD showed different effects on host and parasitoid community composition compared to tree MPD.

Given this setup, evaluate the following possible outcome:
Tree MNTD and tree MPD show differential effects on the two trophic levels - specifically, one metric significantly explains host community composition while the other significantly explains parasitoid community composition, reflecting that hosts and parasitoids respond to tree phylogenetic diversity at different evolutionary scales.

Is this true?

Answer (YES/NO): NO